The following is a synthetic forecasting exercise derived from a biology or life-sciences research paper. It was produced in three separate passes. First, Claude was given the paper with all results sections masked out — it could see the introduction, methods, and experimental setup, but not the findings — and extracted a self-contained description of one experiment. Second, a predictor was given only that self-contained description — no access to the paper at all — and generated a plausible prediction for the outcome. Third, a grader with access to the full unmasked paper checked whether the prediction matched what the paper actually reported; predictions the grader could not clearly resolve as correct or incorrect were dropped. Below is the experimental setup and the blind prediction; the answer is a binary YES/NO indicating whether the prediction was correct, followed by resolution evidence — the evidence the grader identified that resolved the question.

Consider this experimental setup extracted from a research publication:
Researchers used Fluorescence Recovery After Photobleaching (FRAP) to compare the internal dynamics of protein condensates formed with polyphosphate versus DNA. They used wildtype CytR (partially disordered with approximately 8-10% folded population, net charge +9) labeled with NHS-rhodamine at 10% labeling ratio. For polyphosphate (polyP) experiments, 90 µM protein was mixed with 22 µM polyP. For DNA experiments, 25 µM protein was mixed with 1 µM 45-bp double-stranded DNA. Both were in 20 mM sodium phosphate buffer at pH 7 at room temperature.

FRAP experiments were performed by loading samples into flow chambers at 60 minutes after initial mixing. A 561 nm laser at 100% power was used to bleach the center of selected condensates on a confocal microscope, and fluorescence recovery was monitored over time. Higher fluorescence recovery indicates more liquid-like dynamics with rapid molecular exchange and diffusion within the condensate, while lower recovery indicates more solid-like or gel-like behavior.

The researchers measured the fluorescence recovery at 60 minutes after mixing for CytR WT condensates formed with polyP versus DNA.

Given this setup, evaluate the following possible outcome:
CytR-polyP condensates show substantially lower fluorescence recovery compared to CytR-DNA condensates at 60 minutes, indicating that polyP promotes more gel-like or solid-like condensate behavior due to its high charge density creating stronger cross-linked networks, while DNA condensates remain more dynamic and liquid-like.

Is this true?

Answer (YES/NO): YES